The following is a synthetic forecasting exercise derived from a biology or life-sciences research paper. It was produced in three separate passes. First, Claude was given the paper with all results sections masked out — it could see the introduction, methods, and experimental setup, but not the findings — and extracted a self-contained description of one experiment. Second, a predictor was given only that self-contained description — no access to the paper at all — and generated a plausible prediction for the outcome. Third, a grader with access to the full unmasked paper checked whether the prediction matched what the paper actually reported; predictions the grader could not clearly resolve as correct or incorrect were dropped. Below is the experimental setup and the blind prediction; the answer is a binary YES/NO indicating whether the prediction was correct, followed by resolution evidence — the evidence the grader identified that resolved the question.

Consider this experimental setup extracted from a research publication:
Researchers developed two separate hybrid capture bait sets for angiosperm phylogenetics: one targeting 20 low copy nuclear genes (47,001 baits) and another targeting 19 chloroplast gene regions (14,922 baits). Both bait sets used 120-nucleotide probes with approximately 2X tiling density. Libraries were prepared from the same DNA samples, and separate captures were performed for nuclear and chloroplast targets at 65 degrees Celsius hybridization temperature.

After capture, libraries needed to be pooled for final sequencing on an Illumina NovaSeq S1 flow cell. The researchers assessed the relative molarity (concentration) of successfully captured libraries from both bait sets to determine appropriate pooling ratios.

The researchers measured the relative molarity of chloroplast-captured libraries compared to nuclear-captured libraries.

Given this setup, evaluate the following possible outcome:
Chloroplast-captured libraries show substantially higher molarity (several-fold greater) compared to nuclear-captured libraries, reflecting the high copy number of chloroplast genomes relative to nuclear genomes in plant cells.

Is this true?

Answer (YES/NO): NO